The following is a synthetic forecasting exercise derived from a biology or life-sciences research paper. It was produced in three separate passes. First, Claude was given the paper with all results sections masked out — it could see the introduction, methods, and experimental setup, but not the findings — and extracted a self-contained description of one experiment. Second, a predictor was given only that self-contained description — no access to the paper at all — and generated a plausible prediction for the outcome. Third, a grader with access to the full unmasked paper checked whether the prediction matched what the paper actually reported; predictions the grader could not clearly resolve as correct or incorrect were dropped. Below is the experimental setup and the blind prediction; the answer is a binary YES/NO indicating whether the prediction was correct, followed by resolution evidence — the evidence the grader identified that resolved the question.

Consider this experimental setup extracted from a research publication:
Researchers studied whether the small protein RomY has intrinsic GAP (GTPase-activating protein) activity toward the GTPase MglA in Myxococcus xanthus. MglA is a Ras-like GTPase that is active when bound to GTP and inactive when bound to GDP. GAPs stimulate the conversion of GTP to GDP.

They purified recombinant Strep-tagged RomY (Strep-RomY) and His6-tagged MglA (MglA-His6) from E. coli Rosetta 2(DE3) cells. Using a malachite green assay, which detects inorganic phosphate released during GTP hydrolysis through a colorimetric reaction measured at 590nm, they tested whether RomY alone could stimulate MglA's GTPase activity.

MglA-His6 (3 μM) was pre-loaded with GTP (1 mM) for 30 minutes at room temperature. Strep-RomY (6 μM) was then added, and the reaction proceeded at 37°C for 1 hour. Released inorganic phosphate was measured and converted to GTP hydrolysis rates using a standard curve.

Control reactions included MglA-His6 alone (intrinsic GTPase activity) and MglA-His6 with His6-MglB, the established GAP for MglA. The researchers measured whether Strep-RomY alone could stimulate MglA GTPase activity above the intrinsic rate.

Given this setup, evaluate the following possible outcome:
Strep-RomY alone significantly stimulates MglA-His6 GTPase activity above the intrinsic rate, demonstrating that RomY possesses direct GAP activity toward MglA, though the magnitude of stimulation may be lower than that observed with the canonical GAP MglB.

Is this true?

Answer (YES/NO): NO